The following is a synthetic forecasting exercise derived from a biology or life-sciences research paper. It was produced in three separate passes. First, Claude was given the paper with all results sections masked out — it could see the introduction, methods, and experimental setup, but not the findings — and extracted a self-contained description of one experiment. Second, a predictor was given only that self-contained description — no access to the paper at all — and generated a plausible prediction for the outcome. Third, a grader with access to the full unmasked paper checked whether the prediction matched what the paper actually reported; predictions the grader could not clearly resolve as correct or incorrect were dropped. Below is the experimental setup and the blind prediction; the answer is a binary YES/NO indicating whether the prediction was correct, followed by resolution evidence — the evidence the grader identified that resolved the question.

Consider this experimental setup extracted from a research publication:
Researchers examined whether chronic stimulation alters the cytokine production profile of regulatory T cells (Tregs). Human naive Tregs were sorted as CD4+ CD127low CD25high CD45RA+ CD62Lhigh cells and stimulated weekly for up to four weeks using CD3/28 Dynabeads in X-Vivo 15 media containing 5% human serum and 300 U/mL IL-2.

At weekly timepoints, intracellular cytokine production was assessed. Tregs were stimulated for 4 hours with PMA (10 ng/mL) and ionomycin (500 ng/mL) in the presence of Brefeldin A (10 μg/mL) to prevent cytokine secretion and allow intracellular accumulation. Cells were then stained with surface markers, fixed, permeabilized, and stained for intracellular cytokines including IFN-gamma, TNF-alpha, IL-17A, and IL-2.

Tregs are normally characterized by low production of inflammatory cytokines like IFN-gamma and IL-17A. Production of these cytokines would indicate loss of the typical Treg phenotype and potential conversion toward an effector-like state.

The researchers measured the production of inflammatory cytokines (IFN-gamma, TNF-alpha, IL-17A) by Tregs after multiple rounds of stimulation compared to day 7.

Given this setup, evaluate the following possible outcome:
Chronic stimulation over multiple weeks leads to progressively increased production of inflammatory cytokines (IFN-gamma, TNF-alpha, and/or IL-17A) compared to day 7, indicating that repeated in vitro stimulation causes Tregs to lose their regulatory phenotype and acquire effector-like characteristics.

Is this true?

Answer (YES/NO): NO